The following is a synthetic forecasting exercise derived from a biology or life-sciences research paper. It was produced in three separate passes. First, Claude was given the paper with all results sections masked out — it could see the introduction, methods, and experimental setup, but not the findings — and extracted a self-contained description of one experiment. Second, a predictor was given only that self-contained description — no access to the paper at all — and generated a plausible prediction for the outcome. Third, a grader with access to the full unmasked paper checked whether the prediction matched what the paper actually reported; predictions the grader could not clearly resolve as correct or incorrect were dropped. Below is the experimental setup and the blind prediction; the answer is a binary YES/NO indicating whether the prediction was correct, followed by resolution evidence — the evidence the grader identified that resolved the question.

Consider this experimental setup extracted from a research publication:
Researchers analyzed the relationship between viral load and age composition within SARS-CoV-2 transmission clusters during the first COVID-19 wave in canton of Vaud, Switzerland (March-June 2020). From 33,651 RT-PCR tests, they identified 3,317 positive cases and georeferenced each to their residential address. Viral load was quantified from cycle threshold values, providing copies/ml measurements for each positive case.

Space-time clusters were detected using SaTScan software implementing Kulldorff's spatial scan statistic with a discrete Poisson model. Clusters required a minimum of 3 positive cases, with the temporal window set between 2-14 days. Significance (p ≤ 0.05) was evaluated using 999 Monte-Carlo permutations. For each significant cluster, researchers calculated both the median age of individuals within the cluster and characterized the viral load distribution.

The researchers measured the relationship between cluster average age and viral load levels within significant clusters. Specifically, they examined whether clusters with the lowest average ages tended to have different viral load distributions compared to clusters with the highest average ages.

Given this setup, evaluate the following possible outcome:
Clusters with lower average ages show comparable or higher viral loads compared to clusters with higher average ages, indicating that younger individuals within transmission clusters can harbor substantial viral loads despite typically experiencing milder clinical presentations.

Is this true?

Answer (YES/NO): YES